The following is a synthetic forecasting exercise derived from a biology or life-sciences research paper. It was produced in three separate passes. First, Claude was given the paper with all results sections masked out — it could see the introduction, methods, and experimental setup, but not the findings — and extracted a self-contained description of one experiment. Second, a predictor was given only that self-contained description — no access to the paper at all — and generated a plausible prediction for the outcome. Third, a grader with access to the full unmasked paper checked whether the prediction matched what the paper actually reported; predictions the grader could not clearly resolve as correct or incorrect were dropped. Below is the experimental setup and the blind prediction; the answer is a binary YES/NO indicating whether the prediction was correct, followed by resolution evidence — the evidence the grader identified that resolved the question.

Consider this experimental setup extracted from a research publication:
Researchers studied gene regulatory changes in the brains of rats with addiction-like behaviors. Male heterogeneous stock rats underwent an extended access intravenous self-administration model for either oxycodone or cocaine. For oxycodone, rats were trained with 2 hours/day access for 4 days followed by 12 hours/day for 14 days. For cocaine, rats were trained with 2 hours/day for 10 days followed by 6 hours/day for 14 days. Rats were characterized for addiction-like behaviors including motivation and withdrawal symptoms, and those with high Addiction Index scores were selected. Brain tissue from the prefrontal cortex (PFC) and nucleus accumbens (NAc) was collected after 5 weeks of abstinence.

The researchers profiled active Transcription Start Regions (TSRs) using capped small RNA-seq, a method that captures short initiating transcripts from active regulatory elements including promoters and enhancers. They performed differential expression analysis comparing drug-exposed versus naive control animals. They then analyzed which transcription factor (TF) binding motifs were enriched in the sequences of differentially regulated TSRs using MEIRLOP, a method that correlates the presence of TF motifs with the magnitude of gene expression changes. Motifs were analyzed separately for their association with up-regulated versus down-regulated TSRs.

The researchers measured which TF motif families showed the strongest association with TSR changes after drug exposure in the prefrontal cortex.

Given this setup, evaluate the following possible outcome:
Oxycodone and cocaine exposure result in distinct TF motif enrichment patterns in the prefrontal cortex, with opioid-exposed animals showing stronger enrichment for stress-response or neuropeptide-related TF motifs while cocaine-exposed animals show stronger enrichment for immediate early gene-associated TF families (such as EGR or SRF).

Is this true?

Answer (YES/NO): NO